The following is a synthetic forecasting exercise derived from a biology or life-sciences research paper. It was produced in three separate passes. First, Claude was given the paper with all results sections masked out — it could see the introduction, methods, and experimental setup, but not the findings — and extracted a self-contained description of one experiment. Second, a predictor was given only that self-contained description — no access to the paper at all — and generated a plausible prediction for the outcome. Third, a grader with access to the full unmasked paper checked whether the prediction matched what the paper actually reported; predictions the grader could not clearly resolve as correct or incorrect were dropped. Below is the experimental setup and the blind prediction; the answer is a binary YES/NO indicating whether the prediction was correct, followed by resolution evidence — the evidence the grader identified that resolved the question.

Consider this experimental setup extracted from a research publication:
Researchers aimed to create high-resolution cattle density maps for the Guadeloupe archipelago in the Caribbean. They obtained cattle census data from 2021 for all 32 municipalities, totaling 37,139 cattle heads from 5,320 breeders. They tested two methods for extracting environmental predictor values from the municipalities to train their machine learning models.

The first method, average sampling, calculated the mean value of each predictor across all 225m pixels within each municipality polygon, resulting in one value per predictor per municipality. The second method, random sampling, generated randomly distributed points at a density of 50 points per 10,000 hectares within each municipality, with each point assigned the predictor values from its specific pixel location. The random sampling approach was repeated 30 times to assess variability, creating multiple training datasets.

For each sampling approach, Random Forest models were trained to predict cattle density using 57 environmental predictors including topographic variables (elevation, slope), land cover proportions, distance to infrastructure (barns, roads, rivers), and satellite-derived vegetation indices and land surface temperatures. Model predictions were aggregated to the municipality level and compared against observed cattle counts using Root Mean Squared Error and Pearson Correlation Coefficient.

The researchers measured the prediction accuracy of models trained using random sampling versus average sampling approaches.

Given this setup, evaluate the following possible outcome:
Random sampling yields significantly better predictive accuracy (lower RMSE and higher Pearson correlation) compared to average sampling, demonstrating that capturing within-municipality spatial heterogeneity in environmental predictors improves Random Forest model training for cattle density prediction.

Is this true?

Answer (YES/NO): YES